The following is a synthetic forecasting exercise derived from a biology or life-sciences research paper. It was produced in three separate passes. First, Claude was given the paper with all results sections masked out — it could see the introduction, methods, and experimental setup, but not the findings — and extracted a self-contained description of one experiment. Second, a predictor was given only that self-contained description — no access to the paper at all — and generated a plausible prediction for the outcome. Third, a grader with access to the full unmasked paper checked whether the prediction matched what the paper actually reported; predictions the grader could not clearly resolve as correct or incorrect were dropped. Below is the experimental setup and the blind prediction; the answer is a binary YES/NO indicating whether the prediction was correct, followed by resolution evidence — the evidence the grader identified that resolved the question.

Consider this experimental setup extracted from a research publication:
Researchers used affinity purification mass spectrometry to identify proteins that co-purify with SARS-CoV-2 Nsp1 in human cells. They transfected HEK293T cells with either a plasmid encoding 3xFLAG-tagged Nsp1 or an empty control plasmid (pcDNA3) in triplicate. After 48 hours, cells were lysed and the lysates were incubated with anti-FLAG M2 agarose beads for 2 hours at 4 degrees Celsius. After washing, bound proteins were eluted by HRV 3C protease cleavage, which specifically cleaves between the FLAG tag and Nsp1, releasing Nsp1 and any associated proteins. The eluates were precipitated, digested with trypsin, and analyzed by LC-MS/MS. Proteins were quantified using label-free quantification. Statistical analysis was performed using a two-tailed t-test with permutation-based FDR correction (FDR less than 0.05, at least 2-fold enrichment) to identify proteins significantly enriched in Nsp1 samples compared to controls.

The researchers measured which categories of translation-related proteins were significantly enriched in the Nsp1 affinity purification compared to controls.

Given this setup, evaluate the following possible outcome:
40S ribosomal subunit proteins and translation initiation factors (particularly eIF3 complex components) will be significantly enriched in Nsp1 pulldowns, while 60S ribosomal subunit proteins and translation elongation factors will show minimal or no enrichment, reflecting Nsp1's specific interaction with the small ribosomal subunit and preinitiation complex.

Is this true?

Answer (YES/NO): YES